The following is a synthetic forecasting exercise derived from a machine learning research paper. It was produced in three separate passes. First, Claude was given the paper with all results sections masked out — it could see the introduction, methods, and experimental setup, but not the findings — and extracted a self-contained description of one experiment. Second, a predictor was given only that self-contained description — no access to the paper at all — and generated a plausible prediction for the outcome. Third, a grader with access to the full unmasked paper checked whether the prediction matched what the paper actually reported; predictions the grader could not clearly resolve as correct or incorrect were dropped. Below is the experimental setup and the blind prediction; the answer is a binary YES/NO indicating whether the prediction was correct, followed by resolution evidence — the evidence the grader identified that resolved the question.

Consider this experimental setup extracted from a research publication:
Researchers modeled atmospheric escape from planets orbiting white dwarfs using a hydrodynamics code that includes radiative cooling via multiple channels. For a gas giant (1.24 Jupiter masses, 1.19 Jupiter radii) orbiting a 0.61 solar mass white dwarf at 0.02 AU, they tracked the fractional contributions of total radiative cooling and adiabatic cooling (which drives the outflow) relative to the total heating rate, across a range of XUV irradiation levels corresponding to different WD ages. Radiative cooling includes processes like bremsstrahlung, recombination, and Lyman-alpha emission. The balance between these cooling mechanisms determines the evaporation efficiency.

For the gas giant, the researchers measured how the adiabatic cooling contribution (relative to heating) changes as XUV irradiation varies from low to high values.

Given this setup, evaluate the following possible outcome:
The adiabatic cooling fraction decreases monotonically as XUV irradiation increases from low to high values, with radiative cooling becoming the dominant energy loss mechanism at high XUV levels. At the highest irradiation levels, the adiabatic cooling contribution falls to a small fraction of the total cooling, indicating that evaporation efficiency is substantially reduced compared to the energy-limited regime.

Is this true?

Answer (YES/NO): NO